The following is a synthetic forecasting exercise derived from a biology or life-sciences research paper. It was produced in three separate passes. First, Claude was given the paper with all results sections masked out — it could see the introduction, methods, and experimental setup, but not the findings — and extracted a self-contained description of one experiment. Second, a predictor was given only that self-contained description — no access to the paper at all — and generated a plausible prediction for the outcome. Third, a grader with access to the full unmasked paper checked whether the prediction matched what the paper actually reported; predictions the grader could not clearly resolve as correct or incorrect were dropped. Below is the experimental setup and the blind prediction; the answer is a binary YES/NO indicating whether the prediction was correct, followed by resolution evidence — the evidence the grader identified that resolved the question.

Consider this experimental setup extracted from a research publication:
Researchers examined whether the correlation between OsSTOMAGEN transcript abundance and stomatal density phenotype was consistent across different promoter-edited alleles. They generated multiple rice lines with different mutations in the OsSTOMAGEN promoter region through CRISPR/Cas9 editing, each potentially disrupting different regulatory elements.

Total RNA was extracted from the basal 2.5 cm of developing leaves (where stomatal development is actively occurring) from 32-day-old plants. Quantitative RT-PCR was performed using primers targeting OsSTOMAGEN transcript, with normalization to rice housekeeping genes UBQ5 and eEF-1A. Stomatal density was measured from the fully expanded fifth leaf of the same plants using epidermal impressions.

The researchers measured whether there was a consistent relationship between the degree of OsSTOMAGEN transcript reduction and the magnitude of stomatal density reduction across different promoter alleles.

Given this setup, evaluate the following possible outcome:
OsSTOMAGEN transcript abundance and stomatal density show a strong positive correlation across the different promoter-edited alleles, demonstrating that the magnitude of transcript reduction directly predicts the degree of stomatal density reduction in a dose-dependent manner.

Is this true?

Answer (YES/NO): NO